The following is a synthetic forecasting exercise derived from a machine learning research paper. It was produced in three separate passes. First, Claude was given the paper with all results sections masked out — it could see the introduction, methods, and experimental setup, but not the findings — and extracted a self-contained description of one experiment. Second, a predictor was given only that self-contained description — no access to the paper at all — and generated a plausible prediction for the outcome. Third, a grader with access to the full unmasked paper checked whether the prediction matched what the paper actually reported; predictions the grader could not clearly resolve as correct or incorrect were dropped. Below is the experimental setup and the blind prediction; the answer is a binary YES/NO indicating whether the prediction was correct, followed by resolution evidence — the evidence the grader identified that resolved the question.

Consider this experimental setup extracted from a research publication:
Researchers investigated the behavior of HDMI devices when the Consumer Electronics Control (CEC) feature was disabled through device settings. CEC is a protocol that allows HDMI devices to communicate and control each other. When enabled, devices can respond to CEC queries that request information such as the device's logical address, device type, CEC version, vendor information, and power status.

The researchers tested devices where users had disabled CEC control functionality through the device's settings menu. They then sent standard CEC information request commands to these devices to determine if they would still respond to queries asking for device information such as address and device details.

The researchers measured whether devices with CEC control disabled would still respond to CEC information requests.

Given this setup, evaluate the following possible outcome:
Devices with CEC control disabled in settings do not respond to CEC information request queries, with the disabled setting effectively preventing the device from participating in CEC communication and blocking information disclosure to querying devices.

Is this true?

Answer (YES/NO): NO